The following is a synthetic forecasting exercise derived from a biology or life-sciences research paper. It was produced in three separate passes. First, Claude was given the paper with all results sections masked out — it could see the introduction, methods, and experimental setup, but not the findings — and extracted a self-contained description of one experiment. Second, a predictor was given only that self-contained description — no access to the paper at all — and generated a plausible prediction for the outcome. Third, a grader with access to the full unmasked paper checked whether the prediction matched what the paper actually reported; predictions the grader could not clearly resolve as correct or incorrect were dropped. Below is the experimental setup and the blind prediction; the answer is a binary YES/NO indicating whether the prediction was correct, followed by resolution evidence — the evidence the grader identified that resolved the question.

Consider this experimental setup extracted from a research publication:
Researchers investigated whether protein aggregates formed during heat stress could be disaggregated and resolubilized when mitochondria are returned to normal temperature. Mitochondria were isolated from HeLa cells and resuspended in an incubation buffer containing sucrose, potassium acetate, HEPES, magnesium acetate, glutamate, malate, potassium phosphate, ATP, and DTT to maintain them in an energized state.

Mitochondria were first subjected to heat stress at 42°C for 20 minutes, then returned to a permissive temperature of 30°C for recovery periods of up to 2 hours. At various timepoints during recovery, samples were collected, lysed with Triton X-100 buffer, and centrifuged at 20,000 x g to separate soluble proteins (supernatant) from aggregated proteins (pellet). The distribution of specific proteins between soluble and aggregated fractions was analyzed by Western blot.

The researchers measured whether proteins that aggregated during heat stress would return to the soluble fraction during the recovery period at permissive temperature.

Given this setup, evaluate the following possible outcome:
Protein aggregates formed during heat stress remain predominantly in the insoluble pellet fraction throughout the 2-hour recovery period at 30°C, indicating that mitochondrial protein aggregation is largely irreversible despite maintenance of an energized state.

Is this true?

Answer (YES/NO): YES